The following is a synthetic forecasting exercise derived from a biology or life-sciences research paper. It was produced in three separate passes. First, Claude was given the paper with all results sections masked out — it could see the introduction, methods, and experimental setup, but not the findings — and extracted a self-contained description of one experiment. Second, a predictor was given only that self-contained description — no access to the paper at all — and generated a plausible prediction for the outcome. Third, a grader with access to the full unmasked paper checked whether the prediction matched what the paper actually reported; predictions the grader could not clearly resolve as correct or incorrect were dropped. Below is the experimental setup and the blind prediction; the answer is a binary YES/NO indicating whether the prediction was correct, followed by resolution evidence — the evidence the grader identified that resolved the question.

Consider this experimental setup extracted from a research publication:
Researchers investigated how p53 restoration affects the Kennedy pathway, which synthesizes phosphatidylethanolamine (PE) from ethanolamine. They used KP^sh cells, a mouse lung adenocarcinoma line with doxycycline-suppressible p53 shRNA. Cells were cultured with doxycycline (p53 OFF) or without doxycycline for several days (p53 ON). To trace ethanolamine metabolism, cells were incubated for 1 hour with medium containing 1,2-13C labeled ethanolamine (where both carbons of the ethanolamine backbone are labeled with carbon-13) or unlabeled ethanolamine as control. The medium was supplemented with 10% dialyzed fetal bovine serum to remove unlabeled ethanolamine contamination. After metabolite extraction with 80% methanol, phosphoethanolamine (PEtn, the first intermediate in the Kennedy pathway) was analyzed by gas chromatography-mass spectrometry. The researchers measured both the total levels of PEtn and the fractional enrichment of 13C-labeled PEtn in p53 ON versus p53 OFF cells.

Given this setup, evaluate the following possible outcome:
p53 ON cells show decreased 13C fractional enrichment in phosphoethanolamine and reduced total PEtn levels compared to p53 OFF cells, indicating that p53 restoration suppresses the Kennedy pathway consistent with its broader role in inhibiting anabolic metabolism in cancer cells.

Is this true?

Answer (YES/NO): NO